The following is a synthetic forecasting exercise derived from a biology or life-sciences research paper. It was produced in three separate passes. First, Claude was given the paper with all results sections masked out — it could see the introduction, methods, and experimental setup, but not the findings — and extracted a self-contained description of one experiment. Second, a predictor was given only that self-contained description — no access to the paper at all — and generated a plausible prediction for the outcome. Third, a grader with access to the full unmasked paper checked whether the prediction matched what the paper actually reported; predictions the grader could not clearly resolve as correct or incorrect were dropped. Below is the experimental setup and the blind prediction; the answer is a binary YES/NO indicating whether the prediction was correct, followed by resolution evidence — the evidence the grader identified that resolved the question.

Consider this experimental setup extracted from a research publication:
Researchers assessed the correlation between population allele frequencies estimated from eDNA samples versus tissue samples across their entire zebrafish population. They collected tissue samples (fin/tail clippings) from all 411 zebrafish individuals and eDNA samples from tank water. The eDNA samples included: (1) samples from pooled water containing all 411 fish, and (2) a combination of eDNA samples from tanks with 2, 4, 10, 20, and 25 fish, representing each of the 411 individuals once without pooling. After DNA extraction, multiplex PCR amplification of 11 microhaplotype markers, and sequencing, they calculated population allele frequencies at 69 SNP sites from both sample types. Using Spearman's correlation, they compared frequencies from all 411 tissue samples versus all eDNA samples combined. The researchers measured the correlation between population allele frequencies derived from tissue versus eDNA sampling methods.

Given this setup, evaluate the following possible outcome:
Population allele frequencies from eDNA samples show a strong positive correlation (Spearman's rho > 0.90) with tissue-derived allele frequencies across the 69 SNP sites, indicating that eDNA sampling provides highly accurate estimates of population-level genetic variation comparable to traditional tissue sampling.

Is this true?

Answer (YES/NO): YES